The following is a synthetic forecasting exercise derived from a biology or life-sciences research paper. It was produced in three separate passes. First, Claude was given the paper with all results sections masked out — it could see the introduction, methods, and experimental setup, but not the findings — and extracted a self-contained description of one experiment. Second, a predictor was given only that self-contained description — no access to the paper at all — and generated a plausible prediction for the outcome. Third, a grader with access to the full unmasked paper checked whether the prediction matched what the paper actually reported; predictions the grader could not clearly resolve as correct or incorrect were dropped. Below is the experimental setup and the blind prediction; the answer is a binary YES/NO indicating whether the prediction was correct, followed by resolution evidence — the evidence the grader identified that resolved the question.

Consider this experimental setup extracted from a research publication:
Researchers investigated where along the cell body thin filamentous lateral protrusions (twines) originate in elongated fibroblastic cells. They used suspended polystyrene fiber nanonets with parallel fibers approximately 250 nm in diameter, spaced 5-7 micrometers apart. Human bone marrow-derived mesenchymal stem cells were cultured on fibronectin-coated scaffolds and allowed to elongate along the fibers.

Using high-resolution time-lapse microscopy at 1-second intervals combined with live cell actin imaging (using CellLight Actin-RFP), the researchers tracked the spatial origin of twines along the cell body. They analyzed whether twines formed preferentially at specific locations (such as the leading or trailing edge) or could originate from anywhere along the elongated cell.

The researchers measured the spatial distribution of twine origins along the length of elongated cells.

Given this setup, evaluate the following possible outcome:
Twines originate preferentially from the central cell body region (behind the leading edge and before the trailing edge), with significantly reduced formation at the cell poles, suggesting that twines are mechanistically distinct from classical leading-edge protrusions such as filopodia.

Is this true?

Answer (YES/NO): NO